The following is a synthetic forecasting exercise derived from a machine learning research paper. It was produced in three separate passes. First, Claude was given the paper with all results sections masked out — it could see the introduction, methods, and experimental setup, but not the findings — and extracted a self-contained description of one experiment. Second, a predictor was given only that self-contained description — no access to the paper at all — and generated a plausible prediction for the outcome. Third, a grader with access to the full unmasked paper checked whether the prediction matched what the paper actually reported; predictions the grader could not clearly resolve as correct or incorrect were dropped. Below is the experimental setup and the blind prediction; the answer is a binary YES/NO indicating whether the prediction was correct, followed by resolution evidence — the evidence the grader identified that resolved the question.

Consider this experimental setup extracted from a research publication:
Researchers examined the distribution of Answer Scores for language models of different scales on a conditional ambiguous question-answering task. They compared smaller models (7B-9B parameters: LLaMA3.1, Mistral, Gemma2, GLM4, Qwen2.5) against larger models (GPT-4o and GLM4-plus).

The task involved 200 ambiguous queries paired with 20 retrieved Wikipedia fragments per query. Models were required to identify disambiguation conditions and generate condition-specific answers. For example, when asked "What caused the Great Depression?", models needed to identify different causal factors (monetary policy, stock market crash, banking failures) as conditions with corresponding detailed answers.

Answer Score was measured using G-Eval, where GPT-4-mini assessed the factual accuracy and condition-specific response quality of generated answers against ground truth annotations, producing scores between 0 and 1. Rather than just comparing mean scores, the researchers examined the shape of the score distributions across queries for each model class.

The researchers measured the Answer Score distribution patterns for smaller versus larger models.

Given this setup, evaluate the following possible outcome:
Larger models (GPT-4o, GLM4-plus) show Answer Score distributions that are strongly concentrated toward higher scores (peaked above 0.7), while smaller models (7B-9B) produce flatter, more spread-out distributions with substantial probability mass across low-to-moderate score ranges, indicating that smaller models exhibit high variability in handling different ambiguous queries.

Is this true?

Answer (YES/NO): NO